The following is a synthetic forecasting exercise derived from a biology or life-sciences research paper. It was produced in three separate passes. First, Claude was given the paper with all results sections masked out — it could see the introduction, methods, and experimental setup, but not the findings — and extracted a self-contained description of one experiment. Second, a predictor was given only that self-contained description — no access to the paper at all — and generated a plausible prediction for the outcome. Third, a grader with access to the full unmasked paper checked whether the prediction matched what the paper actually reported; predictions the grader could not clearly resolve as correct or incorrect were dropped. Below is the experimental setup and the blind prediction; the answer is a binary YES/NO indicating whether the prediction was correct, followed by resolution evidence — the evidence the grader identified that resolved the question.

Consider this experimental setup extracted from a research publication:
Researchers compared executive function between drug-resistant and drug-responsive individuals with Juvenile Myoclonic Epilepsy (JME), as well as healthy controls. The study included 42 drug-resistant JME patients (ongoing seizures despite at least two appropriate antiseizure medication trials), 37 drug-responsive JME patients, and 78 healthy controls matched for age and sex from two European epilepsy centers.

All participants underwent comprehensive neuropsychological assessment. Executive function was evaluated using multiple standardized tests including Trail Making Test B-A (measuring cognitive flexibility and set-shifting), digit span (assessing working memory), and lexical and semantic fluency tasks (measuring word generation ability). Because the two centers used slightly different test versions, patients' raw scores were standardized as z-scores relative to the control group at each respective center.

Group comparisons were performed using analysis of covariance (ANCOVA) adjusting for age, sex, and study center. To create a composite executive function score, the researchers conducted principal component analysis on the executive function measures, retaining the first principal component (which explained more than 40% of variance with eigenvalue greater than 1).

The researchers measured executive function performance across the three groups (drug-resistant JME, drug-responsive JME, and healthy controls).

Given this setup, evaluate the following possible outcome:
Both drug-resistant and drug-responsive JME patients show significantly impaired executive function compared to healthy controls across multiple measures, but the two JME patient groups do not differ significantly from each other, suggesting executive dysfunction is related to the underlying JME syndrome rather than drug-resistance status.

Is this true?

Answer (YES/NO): NO